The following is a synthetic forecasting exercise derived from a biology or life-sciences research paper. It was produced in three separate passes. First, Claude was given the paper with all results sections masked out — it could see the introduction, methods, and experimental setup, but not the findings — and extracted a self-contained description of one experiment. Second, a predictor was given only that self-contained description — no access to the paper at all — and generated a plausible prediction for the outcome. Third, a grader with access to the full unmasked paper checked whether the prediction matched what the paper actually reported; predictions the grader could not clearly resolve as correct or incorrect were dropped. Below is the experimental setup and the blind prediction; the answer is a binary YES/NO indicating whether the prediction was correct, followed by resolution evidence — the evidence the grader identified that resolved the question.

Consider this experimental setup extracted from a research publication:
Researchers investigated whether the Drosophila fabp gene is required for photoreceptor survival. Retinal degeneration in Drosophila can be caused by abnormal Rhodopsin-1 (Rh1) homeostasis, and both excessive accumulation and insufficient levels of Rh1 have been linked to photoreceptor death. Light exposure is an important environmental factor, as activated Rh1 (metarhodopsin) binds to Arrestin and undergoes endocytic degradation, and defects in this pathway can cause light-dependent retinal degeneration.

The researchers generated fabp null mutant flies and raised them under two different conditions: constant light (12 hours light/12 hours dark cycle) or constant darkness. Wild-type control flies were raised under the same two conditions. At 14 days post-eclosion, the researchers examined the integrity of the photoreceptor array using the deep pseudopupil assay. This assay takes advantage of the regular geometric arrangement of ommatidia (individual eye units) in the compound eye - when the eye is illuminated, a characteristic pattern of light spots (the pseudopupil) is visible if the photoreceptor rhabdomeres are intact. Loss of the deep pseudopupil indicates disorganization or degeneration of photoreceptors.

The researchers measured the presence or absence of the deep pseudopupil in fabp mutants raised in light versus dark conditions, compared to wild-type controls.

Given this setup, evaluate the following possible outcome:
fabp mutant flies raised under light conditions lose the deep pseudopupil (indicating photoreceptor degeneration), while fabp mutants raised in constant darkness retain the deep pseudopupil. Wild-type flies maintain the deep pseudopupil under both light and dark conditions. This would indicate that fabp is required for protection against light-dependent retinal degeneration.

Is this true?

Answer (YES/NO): YES